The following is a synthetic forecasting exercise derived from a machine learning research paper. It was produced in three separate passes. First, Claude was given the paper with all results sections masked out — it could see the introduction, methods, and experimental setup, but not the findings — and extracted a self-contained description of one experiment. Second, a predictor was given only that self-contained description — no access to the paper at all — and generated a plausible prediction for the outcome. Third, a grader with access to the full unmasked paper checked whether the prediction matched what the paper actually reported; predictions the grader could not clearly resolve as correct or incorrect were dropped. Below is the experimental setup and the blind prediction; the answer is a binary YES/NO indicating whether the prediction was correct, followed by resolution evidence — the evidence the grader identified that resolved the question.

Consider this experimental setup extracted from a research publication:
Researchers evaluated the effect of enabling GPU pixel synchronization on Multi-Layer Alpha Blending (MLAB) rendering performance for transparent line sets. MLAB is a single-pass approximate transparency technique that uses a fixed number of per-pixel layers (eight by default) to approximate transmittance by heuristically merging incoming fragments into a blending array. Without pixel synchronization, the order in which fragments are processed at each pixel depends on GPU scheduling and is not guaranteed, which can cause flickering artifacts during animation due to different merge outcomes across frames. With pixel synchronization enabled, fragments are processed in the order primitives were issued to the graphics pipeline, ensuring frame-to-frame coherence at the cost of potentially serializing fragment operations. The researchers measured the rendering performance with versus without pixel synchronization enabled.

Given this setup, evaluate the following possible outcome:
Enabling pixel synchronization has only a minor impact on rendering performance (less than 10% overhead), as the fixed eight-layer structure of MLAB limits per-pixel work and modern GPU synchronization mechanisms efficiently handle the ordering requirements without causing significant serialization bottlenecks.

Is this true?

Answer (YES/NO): NO